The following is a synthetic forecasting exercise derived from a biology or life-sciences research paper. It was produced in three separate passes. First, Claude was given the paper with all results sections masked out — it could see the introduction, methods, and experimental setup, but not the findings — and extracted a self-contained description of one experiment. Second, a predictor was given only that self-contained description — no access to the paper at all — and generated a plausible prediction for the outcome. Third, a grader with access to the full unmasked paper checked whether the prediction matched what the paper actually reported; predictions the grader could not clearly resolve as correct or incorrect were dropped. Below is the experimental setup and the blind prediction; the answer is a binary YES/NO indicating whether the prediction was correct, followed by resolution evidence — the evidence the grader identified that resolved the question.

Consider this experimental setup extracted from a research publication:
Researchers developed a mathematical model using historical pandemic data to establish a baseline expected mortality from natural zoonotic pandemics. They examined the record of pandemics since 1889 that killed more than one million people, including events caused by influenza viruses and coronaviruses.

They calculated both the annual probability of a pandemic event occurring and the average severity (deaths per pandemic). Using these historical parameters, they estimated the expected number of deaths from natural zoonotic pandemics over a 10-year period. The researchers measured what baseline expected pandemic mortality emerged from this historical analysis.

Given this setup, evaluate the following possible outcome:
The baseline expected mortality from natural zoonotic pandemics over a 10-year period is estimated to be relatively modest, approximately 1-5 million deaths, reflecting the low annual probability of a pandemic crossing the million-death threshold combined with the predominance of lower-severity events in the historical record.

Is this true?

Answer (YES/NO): NO